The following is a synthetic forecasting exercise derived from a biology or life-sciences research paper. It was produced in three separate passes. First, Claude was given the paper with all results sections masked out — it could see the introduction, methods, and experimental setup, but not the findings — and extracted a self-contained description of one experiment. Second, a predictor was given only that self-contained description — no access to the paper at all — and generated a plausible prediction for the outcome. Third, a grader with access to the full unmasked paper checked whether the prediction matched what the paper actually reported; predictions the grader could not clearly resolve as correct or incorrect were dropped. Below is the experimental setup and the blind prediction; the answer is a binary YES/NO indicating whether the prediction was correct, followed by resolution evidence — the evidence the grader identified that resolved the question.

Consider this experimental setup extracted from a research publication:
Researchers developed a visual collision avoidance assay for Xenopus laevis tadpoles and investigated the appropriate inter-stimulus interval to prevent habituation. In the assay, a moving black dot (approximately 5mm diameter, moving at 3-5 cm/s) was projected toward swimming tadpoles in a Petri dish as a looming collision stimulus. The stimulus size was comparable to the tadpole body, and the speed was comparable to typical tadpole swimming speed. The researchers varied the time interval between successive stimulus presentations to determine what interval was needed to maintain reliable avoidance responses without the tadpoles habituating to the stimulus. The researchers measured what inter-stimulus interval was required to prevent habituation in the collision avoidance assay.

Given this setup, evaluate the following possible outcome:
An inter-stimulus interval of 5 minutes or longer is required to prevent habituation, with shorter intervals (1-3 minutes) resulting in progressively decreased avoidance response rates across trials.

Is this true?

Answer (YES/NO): NO